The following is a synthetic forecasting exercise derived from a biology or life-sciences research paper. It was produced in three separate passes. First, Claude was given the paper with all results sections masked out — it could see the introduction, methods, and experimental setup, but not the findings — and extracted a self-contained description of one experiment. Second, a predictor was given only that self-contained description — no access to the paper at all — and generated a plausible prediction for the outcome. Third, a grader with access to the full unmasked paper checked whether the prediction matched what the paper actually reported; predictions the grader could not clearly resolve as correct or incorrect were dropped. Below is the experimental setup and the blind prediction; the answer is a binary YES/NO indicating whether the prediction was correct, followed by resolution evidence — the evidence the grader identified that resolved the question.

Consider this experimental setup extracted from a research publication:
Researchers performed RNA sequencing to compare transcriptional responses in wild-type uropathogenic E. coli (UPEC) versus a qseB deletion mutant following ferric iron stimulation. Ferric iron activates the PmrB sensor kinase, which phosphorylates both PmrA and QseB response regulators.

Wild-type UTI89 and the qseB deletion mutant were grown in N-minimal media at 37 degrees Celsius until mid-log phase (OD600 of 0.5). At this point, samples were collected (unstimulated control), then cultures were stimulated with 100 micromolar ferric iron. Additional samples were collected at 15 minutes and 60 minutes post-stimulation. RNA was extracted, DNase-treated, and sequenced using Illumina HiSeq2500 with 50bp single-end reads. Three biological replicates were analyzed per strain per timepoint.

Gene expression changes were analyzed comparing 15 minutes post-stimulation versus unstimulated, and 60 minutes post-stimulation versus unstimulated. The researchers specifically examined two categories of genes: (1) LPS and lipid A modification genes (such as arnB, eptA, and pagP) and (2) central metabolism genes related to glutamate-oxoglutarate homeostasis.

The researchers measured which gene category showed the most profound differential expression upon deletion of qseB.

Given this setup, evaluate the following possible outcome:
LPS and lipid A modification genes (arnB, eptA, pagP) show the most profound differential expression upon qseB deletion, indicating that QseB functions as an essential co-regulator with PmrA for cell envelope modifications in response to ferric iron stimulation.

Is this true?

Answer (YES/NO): NO